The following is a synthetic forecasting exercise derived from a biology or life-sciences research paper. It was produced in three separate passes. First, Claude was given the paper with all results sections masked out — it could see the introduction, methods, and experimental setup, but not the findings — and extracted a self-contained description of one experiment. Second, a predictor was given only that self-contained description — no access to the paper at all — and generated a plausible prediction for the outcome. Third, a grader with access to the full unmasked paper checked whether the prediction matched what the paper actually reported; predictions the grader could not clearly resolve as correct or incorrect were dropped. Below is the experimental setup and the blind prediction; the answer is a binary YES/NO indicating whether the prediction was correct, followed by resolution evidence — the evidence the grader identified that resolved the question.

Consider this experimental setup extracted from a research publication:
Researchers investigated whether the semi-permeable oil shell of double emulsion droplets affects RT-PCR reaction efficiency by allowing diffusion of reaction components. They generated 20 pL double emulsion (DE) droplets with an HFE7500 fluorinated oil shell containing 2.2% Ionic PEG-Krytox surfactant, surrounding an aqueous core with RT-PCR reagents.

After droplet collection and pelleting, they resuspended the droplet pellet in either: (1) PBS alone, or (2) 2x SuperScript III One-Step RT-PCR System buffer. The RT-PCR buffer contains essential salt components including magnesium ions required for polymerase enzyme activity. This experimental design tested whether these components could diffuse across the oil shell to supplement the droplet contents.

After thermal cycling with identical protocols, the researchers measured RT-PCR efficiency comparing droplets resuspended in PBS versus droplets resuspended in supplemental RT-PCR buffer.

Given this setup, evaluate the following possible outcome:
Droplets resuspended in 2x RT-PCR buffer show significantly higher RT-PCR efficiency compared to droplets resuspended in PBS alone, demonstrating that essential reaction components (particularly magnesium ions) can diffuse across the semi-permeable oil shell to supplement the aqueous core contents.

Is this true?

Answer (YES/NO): YES